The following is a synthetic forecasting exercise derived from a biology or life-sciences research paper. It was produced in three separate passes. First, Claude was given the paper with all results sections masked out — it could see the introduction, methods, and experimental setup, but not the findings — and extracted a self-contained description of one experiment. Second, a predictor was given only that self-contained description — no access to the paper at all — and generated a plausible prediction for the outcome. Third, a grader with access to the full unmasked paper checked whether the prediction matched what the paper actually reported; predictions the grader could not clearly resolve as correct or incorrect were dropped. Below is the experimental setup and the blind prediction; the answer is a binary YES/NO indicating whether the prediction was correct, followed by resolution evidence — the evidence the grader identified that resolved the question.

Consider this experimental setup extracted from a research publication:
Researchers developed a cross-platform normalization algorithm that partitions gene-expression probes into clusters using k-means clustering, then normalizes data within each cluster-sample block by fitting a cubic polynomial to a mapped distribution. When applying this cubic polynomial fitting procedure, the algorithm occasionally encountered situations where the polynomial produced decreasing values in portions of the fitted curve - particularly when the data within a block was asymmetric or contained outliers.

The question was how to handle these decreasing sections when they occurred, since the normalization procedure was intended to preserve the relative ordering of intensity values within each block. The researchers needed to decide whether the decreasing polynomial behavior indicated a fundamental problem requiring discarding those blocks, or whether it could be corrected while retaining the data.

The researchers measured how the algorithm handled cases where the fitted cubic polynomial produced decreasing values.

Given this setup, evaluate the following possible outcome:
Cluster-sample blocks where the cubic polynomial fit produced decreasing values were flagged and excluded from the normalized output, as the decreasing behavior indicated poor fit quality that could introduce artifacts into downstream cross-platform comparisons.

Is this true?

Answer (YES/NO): NO